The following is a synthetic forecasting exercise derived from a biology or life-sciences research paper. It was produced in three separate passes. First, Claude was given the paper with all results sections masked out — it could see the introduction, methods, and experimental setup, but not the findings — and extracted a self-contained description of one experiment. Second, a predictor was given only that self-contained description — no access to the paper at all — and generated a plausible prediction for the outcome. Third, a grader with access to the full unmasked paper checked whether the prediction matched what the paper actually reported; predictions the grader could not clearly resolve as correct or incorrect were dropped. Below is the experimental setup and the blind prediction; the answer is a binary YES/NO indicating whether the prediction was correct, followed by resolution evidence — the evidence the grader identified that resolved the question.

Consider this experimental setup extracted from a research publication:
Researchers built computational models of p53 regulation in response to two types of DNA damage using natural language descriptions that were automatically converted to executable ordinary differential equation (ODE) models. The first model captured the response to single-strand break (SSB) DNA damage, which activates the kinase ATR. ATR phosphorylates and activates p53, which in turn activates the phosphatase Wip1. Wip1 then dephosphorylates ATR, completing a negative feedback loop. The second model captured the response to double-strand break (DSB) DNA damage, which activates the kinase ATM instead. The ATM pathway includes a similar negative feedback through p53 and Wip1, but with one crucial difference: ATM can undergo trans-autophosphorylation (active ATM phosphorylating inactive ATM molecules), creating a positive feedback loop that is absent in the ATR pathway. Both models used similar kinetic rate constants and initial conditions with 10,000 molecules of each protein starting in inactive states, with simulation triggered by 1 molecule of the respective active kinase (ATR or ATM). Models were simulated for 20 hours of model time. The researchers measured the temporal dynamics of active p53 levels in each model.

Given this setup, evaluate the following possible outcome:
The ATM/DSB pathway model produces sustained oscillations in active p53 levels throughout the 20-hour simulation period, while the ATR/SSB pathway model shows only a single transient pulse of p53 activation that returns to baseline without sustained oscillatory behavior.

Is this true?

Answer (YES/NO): NO